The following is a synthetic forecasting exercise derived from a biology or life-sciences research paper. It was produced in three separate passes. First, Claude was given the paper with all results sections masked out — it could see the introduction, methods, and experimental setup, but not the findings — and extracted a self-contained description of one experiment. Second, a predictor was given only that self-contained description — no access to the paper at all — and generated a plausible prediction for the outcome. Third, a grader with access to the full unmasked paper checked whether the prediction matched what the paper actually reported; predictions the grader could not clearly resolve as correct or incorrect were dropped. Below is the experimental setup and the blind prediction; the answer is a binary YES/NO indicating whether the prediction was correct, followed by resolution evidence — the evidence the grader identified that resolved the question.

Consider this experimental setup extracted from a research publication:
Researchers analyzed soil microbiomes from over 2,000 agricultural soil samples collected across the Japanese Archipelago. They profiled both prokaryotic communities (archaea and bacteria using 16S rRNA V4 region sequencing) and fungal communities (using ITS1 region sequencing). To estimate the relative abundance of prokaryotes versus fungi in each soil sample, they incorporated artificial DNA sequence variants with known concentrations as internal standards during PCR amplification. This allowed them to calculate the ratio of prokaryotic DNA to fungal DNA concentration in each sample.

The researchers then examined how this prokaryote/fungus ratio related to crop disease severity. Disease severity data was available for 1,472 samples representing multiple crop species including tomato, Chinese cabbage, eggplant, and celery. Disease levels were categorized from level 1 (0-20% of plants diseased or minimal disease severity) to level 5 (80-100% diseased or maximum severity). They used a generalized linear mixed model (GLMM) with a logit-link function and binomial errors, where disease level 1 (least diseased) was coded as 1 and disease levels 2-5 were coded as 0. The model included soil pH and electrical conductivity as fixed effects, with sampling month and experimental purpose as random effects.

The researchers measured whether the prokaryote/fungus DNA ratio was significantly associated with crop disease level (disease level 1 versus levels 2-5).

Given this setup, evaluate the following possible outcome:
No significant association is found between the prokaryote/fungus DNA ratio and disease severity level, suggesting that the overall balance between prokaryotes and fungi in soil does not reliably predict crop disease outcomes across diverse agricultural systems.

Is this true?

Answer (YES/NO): NO